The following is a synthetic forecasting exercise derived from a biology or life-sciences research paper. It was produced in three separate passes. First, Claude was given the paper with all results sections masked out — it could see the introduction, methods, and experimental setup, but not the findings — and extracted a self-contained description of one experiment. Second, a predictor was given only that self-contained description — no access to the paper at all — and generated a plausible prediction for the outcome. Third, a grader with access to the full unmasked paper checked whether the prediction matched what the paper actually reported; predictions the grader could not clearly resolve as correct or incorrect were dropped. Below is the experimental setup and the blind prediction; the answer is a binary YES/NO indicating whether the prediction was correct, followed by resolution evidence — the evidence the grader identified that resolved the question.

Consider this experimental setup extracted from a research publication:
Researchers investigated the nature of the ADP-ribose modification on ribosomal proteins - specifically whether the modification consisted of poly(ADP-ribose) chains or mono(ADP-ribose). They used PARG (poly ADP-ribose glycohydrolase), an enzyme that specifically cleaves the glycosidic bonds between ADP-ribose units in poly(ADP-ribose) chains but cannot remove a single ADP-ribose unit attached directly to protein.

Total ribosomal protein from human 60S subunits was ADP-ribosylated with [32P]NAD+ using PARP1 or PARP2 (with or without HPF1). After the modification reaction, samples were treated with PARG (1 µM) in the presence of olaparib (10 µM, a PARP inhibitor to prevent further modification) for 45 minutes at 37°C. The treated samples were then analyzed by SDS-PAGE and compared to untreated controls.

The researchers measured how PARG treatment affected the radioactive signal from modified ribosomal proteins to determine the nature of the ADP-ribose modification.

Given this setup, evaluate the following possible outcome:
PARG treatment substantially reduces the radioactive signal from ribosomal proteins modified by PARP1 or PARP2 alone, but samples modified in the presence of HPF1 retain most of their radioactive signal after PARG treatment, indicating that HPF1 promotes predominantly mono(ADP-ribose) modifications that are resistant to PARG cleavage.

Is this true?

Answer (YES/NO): NO